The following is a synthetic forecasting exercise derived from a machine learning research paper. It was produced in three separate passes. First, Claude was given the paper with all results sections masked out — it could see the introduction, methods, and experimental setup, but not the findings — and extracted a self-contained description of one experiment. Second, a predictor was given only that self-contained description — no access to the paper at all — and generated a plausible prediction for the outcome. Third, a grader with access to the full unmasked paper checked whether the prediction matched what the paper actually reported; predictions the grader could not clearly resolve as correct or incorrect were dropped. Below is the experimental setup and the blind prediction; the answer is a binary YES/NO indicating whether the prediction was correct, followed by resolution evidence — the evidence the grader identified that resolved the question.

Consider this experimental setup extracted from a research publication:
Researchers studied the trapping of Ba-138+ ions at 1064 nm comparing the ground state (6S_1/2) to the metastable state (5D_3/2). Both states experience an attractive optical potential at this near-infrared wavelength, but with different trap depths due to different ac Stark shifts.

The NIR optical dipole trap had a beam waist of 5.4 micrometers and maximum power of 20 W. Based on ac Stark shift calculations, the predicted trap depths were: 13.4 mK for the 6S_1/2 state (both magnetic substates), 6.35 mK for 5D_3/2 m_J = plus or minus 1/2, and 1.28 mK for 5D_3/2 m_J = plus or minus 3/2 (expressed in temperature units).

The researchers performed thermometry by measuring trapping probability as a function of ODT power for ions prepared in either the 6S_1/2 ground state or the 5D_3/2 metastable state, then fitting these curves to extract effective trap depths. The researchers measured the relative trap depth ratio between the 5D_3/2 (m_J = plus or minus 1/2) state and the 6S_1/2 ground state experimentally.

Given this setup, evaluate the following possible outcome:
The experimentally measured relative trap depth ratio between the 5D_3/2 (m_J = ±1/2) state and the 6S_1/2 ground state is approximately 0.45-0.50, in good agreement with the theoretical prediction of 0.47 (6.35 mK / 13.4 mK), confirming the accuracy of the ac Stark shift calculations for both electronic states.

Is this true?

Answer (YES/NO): NO